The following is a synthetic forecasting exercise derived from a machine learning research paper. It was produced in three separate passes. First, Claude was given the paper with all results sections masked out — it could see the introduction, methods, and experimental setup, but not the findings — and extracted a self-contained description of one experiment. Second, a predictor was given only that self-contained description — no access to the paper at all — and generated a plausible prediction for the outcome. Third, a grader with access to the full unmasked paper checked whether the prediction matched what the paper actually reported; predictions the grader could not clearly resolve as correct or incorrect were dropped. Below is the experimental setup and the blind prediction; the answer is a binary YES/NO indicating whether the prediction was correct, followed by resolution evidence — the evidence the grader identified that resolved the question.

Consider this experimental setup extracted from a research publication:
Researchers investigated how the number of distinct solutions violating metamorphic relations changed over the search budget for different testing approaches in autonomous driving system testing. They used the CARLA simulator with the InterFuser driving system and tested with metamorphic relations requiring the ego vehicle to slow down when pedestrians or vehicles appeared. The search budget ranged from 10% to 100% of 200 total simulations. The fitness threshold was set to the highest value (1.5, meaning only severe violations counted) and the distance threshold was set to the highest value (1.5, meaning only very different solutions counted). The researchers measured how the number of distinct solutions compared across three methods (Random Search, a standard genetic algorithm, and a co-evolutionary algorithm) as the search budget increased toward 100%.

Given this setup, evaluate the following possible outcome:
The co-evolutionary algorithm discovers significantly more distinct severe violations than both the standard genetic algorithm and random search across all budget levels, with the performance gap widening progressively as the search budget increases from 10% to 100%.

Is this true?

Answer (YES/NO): NO